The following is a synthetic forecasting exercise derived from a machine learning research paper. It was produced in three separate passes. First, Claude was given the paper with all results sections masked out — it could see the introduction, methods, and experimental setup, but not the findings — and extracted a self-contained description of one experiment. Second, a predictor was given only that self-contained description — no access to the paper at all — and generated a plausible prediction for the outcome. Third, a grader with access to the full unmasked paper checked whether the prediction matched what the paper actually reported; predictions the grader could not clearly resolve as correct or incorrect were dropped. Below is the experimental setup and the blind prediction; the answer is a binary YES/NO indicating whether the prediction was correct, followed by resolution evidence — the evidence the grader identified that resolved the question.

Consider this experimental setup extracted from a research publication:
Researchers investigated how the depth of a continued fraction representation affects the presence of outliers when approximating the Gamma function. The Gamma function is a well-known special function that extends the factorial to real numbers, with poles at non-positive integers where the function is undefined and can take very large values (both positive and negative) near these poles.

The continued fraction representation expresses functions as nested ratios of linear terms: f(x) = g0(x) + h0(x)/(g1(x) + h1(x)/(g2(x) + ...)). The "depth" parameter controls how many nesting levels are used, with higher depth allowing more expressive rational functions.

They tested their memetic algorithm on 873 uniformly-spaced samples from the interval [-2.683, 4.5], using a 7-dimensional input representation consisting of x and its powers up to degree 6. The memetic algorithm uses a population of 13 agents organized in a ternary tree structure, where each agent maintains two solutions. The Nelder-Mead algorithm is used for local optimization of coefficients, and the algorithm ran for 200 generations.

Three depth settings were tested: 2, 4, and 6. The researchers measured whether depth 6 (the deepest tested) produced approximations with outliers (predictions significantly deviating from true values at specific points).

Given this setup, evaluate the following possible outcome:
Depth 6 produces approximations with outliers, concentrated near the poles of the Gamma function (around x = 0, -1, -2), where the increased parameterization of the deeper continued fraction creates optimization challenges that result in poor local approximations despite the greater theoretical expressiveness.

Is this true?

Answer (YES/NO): YES